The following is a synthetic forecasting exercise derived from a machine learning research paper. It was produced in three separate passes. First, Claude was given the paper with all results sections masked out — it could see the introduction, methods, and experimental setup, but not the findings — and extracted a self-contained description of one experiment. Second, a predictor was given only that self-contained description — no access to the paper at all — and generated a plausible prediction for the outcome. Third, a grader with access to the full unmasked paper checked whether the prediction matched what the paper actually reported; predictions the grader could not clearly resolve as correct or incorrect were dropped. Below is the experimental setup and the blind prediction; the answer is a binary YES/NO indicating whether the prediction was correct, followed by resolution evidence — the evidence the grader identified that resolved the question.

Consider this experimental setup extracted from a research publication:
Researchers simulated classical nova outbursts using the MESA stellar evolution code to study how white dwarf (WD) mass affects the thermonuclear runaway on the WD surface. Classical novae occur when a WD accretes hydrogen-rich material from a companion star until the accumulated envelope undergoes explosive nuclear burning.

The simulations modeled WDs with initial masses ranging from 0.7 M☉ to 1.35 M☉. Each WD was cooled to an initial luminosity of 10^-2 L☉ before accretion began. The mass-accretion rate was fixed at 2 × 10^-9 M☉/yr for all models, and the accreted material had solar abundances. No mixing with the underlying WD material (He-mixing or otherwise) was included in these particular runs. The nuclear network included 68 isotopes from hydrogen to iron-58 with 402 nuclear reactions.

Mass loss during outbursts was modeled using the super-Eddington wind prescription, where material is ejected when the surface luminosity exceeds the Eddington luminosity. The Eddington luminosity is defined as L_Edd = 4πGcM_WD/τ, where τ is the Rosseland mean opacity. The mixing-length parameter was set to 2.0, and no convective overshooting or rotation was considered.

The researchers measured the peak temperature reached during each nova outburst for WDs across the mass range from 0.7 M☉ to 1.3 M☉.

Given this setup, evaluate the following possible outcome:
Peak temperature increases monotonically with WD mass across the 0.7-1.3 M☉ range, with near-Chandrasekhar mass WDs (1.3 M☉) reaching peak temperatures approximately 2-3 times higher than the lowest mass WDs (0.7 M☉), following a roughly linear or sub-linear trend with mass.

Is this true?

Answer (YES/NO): NO